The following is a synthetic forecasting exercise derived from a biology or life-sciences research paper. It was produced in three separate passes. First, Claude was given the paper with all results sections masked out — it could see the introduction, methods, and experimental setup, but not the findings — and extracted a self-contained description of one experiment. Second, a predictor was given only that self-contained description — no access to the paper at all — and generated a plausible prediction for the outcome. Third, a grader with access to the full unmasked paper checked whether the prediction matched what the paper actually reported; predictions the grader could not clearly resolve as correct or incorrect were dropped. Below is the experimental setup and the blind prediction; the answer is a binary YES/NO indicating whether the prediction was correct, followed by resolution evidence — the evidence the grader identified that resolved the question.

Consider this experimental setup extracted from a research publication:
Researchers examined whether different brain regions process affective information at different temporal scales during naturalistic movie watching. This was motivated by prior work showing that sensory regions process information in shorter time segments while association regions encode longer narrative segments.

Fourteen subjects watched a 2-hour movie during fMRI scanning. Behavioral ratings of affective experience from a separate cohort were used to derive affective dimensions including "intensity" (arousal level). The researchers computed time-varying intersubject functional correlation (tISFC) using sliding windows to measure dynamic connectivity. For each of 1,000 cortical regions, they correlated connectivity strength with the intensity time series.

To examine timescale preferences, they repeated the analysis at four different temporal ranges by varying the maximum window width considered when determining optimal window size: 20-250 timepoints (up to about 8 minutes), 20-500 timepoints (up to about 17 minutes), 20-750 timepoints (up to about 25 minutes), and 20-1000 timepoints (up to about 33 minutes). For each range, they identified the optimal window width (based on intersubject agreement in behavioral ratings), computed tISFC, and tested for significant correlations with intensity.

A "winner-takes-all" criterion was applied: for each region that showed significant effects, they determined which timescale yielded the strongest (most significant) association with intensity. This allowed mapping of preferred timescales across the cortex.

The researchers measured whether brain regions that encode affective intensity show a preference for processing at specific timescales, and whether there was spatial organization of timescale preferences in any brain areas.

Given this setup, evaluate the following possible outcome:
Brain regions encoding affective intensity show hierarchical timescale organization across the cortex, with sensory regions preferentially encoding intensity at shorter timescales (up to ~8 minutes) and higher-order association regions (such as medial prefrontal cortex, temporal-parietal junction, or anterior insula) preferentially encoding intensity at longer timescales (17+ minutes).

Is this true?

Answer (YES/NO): NO